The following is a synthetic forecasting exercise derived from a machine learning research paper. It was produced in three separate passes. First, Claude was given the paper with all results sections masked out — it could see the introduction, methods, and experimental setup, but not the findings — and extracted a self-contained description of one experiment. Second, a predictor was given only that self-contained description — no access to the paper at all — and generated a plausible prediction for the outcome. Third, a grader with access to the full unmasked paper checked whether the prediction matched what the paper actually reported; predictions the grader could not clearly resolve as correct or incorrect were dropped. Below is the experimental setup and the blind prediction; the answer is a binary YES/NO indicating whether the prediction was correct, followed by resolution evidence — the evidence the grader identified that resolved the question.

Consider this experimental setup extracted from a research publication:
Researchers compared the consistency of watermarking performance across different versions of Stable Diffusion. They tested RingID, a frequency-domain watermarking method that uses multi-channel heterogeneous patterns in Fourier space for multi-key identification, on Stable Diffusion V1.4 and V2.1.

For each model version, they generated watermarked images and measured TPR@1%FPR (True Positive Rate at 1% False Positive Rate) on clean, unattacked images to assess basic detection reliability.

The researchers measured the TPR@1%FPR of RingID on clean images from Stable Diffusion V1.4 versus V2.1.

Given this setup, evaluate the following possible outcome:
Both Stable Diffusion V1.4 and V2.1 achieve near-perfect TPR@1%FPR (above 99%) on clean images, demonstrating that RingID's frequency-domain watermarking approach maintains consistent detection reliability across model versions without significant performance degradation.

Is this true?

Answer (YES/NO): NO